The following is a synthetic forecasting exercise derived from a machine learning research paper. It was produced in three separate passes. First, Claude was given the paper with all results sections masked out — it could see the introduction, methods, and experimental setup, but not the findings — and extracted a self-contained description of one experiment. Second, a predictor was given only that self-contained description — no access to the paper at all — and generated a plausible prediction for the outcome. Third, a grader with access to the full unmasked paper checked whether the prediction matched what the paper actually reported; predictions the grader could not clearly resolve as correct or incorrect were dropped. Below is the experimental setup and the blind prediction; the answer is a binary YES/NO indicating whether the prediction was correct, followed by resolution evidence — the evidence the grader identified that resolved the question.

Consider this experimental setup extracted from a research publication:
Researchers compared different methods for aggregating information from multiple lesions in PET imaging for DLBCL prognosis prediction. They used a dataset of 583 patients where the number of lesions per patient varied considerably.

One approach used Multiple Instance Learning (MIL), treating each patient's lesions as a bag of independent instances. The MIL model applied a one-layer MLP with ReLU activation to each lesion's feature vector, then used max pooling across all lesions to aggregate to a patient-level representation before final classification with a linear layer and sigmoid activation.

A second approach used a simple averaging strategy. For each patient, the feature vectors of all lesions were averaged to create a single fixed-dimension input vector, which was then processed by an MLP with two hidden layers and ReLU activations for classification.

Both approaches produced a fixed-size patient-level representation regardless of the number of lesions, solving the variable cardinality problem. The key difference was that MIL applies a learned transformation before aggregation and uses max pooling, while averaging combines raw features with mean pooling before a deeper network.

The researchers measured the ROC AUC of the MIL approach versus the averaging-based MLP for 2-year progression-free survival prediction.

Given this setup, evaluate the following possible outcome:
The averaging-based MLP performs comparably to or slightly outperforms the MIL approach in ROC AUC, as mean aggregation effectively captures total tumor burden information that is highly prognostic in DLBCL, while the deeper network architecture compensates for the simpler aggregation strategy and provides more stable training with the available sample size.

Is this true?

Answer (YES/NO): NO